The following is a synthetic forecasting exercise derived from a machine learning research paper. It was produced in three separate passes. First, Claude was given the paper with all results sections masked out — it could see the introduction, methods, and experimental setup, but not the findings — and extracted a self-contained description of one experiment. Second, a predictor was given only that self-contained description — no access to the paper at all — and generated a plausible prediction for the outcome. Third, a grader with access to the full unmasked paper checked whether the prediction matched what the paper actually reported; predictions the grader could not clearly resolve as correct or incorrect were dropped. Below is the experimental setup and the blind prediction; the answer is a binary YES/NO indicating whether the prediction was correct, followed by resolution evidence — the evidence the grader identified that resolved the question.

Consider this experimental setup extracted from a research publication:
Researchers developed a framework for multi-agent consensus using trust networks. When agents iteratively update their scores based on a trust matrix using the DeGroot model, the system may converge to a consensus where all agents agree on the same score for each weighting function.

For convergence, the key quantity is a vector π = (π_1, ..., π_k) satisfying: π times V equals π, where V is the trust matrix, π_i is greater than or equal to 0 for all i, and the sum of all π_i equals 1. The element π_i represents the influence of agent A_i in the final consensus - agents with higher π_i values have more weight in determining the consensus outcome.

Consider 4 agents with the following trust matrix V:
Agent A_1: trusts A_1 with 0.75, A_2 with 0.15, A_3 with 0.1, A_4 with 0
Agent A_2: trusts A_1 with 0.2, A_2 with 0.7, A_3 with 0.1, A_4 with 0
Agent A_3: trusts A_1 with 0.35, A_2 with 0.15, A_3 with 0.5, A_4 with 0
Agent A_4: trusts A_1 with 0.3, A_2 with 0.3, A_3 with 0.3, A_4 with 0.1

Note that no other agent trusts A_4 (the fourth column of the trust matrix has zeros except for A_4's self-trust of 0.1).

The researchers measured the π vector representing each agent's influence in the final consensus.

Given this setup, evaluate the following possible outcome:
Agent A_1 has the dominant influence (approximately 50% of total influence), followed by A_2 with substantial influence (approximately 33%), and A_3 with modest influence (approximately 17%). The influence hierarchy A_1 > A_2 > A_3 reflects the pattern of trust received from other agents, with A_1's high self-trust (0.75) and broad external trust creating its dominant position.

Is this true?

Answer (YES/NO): YES